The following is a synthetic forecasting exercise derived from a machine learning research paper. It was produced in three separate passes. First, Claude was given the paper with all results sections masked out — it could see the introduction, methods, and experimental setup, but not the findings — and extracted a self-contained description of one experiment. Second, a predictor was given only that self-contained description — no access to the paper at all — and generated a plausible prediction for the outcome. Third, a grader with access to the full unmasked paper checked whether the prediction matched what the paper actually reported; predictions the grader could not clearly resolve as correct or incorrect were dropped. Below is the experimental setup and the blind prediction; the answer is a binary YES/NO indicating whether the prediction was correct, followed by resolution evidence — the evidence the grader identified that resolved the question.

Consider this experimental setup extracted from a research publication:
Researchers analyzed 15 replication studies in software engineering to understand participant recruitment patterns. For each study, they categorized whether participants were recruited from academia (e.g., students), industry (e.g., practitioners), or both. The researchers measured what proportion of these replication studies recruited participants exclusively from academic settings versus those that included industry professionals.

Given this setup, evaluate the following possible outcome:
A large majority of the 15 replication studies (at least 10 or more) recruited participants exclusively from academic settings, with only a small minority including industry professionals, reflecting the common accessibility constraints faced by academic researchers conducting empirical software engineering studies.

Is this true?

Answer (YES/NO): YES